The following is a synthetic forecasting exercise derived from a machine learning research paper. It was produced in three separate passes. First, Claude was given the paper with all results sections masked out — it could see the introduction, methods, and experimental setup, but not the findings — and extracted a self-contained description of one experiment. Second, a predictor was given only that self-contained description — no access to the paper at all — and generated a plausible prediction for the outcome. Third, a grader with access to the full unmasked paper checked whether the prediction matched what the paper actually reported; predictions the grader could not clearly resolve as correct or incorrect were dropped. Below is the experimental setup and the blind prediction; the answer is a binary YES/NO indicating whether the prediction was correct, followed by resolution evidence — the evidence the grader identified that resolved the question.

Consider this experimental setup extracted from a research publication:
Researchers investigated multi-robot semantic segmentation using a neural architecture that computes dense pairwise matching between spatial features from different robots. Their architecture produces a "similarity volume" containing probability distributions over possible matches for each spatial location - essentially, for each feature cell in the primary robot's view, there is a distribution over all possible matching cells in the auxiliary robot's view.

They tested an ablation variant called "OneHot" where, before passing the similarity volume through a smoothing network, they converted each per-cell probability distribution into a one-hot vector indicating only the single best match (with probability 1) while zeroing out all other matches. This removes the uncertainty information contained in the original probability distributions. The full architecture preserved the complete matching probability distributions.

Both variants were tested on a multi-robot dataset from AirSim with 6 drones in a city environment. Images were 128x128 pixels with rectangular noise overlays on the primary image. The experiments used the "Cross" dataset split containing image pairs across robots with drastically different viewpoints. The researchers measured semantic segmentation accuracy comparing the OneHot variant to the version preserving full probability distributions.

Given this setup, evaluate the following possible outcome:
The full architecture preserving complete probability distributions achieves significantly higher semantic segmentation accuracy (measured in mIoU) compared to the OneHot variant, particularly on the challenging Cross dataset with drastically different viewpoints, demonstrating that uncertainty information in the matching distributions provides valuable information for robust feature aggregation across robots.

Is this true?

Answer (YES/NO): NO